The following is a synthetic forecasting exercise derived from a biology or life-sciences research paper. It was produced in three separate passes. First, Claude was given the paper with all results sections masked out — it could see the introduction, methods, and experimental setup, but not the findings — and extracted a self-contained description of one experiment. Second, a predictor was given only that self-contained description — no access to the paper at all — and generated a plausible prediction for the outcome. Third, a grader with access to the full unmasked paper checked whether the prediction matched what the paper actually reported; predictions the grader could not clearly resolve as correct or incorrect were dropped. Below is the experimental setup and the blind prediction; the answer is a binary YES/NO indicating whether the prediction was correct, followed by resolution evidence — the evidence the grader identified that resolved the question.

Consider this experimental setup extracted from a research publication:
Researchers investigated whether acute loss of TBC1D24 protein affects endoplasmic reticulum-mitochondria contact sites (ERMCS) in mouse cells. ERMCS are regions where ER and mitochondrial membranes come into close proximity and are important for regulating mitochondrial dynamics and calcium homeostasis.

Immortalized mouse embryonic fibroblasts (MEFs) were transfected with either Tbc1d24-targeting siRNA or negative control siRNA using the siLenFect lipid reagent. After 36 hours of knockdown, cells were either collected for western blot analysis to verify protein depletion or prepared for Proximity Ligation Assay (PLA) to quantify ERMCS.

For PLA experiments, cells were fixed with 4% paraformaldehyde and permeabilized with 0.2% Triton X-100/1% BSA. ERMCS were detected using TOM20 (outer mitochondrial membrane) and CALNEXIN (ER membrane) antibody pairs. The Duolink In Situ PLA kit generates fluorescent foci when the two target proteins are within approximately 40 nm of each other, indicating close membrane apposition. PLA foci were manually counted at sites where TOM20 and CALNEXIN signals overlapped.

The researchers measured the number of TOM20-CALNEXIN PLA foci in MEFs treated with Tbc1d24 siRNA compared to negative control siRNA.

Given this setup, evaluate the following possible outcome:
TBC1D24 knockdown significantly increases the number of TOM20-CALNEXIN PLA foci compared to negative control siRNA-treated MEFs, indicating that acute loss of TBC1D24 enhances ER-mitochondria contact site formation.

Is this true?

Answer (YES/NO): YES